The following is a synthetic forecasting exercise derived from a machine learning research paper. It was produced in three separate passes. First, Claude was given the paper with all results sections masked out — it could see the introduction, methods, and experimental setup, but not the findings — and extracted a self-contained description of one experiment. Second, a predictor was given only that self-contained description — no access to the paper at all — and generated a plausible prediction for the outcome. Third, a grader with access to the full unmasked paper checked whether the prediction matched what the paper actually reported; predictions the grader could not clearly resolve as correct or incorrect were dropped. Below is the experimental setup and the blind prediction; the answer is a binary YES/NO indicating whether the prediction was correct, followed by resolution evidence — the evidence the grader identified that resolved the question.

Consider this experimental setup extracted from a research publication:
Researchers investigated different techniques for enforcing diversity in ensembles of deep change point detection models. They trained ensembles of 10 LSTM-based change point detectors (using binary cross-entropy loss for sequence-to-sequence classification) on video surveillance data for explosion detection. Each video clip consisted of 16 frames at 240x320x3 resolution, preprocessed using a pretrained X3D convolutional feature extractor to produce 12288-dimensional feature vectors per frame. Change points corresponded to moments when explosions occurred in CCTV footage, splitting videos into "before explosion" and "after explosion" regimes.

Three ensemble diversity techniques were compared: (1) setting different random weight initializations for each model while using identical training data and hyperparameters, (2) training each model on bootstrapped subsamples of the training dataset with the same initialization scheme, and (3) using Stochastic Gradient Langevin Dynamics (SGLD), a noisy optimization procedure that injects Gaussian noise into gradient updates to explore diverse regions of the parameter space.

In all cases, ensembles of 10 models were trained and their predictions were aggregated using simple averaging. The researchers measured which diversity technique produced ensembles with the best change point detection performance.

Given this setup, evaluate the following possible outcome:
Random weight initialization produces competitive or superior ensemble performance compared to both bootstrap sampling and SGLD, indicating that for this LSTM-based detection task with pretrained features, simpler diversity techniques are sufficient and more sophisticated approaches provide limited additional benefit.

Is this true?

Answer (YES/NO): YES